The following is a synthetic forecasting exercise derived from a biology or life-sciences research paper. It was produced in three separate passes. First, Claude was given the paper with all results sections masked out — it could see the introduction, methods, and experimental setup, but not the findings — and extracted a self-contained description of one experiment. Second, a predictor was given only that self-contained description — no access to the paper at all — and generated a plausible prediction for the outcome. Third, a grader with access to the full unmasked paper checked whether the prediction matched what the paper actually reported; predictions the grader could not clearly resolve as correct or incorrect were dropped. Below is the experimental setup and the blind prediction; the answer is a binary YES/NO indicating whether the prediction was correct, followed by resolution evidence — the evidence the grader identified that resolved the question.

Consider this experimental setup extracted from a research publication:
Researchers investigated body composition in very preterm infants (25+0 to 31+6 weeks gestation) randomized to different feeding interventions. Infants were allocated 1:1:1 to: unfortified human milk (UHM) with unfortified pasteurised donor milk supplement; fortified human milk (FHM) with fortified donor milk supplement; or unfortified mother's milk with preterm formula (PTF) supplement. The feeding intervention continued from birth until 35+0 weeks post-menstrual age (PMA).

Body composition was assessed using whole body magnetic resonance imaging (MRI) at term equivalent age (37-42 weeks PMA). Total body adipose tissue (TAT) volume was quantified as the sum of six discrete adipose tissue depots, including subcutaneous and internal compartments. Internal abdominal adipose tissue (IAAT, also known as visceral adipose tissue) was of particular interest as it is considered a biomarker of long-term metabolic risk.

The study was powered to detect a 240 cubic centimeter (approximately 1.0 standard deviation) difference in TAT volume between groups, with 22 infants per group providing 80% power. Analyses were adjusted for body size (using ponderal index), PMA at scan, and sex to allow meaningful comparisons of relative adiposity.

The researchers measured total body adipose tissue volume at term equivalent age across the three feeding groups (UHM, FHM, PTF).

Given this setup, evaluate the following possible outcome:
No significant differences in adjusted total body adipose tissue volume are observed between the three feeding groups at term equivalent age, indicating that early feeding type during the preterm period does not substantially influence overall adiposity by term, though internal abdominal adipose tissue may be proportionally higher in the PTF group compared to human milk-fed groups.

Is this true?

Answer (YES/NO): NO